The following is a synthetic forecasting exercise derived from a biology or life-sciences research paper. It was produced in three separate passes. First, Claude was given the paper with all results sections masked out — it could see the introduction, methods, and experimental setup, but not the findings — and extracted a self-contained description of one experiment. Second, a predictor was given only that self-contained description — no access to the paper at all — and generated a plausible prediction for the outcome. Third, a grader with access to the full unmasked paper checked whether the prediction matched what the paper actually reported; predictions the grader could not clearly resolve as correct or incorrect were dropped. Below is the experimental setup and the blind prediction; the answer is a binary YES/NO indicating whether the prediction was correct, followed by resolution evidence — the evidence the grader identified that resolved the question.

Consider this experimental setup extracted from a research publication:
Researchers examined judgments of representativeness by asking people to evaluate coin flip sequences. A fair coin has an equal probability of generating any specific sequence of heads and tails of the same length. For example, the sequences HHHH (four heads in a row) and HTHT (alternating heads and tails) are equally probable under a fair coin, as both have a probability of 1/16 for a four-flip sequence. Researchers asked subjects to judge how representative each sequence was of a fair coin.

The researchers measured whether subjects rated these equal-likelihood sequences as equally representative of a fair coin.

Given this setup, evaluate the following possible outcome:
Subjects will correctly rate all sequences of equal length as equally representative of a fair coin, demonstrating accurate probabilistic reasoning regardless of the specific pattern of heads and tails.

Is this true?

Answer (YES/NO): NO